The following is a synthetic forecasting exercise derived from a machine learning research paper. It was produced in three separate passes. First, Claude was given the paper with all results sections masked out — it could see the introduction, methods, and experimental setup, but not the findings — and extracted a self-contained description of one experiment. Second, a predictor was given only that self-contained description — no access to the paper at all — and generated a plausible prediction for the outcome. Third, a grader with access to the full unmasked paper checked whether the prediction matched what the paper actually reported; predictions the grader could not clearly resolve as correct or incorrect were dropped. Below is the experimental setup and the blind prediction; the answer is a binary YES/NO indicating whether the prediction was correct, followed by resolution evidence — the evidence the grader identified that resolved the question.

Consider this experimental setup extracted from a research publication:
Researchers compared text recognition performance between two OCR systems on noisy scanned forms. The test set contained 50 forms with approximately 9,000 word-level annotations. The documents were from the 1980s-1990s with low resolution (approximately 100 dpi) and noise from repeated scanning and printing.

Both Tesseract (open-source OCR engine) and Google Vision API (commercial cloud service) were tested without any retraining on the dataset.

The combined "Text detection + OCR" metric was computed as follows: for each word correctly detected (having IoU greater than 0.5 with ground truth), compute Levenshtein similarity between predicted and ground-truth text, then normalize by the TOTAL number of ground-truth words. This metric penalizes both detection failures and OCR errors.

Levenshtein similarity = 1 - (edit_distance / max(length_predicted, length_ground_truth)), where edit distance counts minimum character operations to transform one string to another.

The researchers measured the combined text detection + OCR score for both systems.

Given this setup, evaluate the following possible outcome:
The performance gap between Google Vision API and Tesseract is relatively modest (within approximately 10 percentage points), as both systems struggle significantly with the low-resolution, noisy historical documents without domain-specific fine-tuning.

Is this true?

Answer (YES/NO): NO